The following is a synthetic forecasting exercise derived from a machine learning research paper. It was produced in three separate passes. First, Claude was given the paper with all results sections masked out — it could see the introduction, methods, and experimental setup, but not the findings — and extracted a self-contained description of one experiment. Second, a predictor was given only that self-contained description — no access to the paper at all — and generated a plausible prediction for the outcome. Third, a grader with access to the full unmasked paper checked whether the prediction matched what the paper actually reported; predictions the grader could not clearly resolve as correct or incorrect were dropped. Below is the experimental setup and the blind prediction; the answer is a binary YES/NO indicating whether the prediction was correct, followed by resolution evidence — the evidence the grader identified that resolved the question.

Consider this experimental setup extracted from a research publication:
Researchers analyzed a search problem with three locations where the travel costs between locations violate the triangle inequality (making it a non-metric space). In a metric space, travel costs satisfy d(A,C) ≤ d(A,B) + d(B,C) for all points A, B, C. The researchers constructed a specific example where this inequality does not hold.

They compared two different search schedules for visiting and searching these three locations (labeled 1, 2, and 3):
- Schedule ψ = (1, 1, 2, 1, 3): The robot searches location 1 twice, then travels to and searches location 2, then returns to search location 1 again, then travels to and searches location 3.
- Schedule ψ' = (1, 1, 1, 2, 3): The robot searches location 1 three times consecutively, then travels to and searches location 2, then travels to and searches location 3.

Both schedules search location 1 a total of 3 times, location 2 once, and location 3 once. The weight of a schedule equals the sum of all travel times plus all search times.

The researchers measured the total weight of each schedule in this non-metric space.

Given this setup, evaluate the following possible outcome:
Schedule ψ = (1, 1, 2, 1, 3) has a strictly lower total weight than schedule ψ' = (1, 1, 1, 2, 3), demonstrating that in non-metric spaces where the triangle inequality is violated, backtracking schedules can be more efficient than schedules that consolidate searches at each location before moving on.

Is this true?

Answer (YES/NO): YES